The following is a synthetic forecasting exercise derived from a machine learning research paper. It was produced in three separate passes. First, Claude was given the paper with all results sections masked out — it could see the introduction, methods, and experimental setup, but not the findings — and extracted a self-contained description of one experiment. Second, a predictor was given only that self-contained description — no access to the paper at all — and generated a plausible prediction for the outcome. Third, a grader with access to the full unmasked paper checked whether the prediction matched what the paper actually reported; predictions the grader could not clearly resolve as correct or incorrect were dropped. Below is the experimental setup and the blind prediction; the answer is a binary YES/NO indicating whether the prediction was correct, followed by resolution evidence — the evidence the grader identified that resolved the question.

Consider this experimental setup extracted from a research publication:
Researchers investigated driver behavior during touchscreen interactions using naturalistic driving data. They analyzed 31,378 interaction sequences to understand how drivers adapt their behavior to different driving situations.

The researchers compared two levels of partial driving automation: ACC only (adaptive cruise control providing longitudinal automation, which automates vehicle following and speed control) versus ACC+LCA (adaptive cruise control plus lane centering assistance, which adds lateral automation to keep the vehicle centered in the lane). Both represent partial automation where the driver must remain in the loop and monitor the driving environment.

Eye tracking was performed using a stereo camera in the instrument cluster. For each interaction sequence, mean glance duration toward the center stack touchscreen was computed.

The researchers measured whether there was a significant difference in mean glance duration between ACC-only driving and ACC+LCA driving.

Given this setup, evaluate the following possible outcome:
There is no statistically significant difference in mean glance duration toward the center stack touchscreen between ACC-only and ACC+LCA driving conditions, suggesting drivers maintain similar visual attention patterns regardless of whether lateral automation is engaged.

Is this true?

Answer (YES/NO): NO